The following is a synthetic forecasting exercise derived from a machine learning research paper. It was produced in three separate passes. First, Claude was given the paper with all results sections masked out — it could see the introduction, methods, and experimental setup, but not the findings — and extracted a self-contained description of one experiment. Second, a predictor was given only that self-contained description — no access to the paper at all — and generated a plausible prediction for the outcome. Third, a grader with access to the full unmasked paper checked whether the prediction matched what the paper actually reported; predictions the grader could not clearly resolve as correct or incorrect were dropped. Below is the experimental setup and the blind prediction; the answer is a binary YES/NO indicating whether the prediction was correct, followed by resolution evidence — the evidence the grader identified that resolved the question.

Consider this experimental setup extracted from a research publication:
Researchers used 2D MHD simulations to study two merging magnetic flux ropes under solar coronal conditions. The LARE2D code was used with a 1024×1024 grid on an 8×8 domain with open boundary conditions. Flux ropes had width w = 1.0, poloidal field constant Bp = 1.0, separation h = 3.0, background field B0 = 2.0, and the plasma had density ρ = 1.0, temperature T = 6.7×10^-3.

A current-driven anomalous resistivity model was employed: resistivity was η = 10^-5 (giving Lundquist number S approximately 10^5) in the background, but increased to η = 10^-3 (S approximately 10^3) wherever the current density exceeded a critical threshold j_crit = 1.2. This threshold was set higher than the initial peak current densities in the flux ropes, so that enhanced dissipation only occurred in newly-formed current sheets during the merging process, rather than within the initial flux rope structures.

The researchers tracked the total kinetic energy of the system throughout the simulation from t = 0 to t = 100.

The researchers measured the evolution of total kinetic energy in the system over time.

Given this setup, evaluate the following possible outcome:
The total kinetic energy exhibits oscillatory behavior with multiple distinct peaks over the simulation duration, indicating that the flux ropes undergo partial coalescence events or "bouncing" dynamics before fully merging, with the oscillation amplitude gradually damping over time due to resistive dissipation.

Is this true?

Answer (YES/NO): YES